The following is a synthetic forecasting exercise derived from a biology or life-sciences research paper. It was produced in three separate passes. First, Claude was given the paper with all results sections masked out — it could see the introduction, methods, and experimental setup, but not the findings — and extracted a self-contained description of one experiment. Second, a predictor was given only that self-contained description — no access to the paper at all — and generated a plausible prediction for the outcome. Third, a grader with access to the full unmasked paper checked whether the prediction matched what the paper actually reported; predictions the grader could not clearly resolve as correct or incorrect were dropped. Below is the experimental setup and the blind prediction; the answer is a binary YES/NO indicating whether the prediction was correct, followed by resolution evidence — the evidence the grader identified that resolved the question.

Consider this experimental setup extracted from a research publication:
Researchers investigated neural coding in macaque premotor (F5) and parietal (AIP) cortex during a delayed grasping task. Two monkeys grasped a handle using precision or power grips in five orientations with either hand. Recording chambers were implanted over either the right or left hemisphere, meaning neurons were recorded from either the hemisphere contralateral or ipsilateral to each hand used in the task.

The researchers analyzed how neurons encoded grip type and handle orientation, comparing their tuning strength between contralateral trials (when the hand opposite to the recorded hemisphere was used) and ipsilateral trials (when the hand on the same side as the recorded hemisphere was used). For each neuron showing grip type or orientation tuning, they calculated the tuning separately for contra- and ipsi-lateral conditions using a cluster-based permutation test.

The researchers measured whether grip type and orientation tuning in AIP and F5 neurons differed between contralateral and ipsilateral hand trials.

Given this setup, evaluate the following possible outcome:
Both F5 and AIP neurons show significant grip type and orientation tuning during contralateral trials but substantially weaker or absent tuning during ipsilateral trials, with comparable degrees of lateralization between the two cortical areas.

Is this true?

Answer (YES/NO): NO